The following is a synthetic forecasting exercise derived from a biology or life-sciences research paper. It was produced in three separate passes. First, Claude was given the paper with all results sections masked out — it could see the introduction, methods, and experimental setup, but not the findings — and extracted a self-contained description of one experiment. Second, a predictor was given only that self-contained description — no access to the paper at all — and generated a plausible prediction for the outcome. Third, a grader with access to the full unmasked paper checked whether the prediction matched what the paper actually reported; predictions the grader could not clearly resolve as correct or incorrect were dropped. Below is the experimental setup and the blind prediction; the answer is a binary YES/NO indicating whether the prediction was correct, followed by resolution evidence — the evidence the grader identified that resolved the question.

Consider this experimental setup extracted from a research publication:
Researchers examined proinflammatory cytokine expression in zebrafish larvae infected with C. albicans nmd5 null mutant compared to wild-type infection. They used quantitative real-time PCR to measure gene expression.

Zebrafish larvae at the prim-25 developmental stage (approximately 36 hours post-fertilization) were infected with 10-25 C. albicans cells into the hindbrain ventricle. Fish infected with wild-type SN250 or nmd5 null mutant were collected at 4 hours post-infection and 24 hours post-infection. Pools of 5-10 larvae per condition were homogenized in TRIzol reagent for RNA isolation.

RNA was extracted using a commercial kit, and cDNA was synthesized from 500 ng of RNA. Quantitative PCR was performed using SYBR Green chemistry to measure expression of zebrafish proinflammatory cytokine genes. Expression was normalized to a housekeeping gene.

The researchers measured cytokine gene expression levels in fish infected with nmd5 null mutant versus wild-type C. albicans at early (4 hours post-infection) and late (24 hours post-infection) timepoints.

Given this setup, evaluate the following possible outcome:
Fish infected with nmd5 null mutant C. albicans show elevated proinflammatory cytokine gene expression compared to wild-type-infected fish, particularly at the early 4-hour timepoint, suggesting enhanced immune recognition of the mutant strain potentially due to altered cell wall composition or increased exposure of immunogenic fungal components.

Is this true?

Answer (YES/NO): NO